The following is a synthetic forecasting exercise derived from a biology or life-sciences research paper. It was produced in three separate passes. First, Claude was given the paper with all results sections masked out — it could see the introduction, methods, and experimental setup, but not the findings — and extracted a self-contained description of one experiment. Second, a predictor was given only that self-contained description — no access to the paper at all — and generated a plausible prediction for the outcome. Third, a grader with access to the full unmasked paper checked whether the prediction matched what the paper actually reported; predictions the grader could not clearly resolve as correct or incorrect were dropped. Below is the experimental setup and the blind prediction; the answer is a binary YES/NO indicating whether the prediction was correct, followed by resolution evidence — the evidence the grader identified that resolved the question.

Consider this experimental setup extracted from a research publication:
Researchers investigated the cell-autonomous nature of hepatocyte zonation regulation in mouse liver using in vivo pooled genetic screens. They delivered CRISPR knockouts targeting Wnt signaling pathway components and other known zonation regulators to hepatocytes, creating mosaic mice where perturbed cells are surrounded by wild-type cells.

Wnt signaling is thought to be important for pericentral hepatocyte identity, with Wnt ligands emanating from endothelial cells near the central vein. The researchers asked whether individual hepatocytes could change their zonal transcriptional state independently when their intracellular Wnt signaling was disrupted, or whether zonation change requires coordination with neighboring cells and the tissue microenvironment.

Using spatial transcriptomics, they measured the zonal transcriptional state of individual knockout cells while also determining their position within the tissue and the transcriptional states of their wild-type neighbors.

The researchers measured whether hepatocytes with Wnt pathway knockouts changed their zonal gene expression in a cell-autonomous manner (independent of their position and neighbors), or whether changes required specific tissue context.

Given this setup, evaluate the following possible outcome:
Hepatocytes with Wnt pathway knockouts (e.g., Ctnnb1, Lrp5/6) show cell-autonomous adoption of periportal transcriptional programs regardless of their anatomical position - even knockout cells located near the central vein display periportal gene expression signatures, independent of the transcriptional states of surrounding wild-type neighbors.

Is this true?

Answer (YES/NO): YES